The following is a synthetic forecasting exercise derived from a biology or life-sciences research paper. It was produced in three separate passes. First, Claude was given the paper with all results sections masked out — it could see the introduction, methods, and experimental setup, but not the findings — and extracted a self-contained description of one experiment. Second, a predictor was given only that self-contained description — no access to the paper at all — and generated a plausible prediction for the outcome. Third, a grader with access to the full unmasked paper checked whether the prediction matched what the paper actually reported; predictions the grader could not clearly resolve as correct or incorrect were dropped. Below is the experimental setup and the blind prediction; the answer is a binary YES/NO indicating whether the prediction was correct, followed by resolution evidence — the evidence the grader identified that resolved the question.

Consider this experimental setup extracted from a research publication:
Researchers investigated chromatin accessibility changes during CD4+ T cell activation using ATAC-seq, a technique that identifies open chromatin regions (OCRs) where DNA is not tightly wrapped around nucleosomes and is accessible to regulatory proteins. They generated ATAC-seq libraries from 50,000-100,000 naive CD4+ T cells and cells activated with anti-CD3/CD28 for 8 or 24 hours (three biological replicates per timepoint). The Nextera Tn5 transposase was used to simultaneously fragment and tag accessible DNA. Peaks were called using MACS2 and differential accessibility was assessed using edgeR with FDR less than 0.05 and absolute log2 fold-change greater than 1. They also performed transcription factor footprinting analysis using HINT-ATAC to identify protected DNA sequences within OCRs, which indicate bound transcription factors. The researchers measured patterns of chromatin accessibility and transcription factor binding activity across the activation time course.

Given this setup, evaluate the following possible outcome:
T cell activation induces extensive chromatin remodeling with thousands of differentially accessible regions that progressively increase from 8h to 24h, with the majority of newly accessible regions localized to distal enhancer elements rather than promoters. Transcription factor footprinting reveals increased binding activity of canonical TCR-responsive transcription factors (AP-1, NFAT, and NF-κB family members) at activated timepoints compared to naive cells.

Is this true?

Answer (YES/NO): NO